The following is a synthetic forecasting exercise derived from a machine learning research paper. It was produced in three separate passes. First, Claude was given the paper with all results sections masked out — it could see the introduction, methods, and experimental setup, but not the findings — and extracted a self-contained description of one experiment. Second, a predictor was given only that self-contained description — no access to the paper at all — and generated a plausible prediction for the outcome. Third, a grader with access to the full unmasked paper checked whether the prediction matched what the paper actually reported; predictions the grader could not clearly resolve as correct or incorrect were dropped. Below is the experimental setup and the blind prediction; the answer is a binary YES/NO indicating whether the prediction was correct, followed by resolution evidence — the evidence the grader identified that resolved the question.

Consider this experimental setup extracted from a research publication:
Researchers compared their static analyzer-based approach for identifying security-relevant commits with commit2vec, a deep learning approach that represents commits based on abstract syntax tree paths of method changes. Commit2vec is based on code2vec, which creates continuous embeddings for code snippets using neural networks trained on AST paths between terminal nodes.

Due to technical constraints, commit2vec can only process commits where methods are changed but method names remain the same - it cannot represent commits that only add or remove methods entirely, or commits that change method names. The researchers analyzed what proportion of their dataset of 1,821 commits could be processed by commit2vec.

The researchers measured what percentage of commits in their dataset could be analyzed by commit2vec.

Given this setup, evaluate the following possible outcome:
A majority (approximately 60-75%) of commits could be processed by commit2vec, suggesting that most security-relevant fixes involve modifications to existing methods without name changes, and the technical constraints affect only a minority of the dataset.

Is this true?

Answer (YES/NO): NO